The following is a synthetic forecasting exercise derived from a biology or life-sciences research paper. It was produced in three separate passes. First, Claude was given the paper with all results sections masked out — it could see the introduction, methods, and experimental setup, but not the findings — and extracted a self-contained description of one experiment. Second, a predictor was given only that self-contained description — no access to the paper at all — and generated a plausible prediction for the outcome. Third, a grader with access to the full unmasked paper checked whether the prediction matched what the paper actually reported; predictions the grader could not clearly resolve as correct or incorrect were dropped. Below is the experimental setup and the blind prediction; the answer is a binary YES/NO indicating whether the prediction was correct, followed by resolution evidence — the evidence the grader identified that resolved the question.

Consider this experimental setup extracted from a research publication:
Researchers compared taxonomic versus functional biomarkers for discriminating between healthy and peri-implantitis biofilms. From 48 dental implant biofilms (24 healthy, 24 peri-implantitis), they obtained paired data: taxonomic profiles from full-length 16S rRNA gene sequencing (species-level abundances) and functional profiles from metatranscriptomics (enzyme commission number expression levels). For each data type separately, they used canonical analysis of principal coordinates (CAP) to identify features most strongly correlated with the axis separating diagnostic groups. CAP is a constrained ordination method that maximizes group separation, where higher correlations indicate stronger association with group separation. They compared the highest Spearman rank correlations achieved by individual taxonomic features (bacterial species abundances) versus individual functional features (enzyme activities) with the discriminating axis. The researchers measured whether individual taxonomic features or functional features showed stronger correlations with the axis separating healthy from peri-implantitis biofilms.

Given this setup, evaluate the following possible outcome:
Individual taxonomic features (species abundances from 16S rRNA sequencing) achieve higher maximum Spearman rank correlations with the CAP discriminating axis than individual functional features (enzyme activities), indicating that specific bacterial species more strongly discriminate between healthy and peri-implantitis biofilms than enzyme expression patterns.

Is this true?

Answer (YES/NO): YES